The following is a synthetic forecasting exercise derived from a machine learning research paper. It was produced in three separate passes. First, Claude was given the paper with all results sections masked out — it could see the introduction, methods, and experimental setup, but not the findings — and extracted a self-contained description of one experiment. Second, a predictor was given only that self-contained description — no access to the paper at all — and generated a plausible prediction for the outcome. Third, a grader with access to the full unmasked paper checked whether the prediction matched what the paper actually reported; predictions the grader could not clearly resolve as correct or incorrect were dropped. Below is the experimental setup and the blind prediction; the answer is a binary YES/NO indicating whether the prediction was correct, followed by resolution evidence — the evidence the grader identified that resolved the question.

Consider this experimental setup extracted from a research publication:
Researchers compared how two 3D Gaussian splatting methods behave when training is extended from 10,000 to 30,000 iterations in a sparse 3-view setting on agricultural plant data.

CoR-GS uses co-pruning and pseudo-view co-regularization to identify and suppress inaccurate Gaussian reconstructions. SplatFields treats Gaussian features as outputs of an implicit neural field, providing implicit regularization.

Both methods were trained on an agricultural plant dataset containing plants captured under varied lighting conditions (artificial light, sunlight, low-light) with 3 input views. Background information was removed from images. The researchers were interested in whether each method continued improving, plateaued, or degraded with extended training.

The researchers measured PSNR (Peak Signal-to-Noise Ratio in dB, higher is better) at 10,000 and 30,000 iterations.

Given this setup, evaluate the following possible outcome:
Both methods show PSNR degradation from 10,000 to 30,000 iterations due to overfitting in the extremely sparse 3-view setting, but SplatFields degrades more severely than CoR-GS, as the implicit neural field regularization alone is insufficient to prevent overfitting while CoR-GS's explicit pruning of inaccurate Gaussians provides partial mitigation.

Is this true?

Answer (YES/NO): NO